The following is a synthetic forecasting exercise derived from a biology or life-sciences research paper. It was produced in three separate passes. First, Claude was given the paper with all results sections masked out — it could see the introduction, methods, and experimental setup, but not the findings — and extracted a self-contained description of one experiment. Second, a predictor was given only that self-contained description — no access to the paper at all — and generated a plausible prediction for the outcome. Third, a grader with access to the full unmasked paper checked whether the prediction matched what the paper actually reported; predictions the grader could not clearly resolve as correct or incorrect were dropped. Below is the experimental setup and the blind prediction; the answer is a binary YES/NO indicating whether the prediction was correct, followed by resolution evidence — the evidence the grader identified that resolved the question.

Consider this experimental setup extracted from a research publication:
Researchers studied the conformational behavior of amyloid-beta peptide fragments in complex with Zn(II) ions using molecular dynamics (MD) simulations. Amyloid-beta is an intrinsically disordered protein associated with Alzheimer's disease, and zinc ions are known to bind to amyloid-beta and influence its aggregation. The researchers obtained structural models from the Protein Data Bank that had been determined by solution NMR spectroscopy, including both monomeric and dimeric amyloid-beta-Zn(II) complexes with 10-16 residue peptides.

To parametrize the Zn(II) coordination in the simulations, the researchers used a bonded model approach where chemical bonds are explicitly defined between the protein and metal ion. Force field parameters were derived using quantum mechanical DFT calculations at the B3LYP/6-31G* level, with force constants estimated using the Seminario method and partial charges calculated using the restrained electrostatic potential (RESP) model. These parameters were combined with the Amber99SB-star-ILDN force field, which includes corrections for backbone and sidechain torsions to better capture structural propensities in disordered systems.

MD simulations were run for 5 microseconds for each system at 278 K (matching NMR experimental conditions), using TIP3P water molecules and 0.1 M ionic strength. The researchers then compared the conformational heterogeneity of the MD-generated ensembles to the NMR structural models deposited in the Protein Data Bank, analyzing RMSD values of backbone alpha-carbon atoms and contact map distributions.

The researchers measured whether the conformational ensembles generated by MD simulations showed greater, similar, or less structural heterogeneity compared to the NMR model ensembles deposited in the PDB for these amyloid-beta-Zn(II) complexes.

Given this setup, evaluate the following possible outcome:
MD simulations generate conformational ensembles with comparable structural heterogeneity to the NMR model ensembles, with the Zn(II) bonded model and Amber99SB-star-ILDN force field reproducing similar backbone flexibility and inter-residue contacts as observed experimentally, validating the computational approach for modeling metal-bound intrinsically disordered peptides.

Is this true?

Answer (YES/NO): NO